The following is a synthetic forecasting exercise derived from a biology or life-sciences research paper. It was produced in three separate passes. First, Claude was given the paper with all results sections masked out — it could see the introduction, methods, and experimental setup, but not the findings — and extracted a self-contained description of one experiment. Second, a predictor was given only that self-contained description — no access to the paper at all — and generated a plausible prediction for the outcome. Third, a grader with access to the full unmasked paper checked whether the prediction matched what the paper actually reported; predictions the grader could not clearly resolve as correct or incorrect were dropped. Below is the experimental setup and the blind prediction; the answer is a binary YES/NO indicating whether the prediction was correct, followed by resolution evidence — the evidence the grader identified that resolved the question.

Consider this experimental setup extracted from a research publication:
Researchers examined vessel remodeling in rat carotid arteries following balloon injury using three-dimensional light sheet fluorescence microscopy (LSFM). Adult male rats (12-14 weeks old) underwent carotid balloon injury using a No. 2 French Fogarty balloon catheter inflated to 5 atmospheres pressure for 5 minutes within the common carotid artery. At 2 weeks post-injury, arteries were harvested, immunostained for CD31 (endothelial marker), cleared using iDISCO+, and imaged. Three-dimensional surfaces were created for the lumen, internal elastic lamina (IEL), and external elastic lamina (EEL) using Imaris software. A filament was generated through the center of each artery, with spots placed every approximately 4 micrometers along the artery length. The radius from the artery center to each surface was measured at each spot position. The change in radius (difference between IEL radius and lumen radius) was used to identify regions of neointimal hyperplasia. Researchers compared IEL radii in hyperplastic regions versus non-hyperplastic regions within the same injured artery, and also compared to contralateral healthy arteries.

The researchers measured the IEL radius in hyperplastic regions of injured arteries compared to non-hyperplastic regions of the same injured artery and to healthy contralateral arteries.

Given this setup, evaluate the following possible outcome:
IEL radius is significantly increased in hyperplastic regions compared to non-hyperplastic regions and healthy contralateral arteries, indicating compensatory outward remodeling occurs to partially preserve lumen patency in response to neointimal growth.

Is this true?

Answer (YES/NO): YES